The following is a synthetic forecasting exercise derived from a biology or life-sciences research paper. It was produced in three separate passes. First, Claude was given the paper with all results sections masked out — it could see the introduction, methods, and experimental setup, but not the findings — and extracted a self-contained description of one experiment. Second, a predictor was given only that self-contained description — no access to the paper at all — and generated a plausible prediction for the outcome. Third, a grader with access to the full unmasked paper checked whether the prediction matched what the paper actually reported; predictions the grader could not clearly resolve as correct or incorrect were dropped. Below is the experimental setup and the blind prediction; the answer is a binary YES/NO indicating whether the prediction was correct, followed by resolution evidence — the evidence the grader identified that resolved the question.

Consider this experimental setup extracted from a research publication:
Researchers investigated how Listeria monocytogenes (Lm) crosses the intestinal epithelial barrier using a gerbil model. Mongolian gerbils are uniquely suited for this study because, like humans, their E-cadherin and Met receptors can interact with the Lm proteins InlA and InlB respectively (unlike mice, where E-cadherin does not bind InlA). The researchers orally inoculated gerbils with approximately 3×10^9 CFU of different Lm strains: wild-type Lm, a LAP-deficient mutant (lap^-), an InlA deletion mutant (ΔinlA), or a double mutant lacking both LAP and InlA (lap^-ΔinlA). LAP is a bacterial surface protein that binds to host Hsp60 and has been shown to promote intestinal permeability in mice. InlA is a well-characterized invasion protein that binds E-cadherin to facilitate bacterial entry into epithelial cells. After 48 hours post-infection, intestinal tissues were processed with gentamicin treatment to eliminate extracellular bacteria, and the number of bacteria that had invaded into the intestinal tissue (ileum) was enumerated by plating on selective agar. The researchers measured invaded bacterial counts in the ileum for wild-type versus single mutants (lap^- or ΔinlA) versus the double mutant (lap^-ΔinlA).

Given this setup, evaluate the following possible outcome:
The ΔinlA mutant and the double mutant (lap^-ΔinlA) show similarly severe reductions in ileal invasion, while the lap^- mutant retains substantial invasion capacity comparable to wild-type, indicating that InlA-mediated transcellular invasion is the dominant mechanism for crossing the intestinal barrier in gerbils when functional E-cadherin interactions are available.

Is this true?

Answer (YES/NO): NO